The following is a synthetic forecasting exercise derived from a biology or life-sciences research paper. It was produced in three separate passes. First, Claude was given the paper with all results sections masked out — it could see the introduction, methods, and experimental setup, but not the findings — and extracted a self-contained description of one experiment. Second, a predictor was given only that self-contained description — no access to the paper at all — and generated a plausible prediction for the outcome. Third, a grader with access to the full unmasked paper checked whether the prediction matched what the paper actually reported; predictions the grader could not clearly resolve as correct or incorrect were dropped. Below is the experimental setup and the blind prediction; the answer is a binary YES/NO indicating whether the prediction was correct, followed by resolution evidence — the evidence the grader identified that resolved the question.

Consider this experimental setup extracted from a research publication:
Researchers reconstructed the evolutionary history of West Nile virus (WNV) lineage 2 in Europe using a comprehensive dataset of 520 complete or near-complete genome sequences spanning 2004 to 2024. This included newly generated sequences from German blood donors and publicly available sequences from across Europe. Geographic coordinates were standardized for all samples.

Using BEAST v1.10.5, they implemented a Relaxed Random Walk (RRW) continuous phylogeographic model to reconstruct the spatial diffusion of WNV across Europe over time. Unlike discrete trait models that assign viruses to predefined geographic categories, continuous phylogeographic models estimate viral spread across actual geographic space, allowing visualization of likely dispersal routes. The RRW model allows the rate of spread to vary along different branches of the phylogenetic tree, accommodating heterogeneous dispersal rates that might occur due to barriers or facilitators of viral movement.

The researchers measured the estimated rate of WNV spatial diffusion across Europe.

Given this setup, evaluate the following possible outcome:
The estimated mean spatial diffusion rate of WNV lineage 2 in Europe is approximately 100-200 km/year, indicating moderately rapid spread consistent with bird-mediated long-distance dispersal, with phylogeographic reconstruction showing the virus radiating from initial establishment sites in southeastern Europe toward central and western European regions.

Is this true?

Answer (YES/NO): NO